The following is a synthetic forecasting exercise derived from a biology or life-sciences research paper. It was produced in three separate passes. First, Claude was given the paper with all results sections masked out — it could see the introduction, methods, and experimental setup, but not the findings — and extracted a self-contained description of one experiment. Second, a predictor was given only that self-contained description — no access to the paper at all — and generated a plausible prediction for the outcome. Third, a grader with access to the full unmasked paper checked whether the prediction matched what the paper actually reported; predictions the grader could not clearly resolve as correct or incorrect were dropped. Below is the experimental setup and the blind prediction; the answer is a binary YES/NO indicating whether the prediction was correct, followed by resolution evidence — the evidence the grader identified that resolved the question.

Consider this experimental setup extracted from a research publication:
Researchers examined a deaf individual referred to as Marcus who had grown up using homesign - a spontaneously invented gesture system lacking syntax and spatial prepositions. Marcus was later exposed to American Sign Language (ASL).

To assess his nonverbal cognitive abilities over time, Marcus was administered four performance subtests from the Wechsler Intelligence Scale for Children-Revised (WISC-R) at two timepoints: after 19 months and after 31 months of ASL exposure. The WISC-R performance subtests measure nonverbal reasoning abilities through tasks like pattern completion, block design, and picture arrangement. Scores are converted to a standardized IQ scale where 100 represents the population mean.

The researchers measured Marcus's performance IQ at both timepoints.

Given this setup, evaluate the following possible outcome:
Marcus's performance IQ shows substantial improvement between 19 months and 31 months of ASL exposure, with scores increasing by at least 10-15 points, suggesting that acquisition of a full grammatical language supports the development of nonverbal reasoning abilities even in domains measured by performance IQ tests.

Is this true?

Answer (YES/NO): YES